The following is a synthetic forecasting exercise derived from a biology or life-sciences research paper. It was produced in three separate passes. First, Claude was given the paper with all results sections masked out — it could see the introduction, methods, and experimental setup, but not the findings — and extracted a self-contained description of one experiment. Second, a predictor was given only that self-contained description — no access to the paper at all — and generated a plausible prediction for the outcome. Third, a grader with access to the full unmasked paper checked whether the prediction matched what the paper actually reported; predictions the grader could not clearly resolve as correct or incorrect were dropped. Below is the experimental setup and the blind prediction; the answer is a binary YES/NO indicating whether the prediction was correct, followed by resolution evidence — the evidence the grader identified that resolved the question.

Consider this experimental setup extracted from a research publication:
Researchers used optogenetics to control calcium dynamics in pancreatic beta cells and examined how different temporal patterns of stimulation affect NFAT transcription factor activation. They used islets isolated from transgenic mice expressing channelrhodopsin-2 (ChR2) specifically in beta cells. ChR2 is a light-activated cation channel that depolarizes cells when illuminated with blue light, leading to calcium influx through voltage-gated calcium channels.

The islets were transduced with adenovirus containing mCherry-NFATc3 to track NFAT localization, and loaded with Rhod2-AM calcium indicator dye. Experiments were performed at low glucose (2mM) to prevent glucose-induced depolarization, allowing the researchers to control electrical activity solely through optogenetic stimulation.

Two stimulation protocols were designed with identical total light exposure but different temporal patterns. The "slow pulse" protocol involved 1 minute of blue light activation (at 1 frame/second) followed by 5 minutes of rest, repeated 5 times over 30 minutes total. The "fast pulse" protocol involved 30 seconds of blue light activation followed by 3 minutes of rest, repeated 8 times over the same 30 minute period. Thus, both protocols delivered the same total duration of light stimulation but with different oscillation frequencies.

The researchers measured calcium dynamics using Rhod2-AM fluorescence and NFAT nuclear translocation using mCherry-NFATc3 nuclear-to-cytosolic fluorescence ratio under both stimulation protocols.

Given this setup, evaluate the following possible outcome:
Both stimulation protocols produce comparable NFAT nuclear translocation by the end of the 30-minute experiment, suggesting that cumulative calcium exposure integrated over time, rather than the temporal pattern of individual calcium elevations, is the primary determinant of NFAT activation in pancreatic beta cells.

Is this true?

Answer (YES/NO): NO